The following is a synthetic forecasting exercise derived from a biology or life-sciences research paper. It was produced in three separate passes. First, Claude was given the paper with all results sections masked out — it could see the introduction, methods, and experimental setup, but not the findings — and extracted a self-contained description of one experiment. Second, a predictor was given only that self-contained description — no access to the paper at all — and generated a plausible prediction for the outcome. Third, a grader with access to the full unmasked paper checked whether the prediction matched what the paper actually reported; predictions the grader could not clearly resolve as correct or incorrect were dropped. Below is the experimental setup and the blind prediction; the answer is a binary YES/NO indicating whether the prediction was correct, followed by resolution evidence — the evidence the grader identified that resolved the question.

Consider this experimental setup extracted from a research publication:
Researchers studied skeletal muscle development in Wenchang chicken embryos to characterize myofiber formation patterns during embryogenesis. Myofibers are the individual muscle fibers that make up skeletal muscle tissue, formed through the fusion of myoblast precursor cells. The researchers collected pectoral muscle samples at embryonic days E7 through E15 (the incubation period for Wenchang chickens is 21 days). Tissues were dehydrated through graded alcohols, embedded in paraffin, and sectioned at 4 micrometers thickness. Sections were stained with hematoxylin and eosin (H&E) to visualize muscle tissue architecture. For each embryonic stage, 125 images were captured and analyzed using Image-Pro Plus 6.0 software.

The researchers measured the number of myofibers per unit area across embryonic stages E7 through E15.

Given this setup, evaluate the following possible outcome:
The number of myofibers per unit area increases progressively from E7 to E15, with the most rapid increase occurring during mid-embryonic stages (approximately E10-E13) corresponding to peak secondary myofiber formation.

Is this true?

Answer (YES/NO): NO